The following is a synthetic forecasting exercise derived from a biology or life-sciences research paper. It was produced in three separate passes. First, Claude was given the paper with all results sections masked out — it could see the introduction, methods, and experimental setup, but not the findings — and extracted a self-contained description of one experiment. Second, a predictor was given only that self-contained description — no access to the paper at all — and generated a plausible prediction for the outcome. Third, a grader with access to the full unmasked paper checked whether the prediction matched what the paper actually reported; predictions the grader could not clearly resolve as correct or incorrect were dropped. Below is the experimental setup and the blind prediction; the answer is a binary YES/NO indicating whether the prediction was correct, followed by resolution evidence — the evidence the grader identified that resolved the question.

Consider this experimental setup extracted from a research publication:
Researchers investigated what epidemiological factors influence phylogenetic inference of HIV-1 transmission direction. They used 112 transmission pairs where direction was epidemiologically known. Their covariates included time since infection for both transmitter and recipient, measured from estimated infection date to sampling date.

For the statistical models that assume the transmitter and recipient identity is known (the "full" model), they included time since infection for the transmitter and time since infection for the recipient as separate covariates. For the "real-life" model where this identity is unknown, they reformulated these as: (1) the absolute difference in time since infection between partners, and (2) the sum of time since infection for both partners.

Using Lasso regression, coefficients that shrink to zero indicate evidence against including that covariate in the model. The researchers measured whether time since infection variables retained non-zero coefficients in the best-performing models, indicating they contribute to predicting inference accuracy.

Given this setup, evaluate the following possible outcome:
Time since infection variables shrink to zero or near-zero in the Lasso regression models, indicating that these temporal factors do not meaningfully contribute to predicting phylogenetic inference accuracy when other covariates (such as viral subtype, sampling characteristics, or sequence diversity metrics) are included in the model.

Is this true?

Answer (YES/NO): YES